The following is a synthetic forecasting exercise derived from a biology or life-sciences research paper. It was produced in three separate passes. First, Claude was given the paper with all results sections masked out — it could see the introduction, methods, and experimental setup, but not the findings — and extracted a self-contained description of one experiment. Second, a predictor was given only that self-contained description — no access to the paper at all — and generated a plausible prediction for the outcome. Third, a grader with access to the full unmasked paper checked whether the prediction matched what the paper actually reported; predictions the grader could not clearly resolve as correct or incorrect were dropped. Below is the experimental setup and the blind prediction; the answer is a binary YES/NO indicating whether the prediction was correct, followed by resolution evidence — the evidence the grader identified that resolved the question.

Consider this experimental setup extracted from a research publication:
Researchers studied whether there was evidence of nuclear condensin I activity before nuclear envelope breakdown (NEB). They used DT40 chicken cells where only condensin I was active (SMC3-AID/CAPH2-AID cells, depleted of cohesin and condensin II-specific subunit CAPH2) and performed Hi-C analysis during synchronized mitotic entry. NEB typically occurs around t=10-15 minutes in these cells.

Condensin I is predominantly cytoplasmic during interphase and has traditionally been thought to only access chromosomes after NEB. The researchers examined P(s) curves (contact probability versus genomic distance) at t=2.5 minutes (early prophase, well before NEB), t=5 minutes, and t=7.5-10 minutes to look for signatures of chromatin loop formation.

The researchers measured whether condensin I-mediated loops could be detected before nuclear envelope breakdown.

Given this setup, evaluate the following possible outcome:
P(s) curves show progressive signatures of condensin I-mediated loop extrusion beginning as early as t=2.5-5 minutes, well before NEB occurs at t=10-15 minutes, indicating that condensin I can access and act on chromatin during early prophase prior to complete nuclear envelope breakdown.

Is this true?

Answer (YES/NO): NO